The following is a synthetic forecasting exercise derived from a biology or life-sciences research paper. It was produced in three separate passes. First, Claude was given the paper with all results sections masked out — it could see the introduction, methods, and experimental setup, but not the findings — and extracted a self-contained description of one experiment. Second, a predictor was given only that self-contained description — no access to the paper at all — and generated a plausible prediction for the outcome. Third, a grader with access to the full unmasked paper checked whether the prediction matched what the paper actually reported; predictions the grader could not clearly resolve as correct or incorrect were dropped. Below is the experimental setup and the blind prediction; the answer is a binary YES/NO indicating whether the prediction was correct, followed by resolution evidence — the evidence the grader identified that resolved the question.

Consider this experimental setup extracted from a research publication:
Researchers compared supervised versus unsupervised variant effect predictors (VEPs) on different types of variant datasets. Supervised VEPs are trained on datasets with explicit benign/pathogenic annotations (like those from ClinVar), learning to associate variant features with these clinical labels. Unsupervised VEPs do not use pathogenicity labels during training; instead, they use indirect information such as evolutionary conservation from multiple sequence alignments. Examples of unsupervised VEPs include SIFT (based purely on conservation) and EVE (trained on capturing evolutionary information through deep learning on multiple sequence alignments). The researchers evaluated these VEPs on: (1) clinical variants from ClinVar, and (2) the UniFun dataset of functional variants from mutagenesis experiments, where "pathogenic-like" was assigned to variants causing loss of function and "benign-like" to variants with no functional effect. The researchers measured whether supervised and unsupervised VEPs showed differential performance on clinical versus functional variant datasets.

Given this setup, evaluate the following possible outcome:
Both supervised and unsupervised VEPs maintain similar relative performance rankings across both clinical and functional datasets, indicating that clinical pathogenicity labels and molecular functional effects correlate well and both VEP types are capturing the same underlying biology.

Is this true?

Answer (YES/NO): NO